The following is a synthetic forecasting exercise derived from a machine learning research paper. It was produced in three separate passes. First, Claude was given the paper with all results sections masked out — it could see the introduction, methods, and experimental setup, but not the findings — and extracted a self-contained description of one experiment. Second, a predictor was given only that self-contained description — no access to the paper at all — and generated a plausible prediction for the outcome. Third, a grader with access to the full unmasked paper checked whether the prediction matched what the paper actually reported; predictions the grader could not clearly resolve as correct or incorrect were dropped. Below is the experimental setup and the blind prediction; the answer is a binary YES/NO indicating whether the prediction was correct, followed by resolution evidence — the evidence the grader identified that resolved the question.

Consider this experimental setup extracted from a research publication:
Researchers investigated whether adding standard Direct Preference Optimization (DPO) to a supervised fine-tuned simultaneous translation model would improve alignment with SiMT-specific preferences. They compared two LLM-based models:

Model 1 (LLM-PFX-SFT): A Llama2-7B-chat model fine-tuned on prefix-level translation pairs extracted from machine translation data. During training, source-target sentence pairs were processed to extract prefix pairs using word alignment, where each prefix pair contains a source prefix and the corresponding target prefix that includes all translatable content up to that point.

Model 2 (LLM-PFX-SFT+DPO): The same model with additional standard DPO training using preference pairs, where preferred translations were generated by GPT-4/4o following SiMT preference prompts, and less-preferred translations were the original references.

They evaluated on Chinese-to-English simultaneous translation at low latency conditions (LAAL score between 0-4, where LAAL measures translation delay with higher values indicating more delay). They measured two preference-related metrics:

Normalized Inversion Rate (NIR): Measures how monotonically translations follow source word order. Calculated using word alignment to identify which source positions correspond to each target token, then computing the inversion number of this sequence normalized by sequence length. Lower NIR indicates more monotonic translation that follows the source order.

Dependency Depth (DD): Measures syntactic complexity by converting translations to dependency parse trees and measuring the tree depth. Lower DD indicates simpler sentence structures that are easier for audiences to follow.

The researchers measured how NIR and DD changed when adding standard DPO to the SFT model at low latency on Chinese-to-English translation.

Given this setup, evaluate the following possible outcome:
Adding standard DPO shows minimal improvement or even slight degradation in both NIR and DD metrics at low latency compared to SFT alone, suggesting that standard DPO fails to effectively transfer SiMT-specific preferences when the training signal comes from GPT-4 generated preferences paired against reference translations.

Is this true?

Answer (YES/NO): NO